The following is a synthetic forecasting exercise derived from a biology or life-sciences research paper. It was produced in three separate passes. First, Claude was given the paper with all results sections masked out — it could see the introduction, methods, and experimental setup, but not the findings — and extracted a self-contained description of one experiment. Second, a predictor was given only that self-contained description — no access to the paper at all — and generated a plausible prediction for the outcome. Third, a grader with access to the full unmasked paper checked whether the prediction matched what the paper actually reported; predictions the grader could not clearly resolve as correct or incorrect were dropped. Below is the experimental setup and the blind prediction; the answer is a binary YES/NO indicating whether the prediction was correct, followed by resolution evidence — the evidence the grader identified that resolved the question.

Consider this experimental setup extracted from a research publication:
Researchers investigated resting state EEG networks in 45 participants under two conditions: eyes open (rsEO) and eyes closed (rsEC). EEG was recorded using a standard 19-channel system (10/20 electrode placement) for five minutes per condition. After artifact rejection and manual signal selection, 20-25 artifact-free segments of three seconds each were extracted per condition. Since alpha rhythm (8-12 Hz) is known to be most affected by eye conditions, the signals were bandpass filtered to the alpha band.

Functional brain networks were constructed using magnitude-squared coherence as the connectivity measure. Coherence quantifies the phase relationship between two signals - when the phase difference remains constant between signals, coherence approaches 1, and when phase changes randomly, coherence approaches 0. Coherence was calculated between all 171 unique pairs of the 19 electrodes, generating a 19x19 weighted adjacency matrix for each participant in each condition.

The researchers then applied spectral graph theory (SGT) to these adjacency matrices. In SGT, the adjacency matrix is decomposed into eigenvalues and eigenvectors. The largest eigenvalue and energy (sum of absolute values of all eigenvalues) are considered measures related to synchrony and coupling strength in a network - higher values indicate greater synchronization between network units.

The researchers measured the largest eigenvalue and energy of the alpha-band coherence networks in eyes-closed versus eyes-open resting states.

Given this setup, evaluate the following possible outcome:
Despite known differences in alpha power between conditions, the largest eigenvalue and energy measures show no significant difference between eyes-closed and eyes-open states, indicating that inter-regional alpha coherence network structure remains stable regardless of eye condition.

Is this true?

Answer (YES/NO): NO